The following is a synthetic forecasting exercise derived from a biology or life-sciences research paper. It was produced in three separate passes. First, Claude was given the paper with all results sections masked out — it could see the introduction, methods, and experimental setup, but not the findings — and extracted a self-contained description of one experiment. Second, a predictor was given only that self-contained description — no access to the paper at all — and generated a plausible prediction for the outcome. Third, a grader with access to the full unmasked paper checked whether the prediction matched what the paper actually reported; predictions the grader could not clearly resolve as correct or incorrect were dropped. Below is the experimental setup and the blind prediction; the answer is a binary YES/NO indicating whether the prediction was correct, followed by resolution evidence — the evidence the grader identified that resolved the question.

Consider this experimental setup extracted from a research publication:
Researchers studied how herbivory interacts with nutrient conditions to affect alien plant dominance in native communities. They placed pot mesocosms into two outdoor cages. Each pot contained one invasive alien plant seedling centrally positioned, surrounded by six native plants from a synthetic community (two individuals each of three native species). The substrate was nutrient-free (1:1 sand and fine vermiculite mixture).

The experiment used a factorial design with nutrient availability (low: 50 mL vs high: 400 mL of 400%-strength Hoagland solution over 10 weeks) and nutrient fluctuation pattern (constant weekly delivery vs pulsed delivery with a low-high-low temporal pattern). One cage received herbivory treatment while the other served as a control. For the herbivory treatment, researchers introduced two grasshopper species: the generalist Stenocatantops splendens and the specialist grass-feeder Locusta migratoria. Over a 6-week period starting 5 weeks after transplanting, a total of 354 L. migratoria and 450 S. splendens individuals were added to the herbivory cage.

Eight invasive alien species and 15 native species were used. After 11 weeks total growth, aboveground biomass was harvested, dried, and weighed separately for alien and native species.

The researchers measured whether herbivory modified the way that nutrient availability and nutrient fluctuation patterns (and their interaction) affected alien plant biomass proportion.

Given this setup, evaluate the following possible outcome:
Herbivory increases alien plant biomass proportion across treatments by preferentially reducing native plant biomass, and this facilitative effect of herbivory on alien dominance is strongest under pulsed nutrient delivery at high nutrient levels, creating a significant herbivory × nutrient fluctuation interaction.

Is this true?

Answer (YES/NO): NO